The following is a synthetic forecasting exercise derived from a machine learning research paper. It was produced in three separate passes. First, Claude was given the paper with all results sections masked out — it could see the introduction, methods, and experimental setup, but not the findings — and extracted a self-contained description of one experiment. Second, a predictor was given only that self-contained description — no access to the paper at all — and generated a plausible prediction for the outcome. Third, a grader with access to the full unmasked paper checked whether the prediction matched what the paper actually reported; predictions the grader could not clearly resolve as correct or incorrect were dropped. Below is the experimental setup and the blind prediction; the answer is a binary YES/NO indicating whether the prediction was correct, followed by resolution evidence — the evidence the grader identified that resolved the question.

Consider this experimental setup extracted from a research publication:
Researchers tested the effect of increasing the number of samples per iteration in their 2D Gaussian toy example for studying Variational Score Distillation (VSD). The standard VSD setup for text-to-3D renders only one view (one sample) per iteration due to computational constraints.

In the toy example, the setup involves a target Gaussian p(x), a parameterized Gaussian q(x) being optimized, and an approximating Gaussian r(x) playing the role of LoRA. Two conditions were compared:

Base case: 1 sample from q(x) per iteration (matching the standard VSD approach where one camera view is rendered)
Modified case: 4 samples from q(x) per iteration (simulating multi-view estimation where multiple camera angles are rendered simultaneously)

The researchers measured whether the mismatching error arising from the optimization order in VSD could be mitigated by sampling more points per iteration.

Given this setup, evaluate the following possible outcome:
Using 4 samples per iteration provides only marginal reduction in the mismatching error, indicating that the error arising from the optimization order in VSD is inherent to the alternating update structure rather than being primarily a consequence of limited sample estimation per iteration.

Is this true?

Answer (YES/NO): NO